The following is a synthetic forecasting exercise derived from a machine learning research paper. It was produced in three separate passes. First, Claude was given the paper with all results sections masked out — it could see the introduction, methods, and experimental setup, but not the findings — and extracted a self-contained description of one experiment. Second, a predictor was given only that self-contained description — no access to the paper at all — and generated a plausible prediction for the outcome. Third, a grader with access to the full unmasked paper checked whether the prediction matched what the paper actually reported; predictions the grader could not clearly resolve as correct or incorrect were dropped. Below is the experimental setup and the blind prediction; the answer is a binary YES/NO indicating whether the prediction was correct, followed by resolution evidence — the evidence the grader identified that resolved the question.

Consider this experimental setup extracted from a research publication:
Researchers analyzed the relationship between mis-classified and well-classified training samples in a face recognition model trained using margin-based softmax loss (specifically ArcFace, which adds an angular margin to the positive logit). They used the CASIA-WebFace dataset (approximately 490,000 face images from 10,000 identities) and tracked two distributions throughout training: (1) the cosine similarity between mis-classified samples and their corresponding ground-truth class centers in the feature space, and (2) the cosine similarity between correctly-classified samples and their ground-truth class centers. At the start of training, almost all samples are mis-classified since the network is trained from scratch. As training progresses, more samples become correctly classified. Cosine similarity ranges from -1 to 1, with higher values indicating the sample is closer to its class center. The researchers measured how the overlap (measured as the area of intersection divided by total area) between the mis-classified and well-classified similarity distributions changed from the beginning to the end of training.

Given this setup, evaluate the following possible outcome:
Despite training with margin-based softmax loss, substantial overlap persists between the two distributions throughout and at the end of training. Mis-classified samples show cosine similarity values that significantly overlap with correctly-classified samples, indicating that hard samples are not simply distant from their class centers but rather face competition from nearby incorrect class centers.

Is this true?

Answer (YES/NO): YES